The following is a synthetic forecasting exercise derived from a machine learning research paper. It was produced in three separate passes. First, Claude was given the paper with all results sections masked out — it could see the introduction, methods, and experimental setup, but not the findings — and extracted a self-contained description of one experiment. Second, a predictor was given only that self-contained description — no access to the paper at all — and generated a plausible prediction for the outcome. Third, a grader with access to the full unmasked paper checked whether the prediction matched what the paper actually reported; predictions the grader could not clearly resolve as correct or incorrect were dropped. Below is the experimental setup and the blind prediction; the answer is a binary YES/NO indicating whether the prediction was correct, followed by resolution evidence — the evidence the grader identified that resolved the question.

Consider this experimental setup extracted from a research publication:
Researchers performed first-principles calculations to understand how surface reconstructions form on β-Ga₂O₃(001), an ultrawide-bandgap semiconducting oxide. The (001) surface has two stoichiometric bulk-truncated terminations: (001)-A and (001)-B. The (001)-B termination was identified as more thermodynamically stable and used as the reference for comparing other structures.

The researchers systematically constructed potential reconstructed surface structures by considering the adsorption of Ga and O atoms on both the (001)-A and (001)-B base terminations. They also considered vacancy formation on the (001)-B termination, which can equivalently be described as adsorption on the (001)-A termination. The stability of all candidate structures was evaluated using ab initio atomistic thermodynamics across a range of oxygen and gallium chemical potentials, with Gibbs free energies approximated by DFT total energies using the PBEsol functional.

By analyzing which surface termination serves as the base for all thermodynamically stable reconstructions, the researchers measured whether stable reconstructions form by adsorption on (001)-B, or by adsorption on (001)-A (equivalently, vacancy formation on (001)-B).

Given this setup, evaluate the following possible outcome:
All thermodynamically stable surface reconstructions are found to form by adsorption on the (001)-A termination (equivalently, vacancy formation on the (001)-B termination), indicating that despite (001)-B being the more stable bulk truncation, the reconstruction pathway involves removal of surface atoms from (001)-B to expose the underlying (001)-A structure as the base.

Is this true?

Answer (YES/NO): YES